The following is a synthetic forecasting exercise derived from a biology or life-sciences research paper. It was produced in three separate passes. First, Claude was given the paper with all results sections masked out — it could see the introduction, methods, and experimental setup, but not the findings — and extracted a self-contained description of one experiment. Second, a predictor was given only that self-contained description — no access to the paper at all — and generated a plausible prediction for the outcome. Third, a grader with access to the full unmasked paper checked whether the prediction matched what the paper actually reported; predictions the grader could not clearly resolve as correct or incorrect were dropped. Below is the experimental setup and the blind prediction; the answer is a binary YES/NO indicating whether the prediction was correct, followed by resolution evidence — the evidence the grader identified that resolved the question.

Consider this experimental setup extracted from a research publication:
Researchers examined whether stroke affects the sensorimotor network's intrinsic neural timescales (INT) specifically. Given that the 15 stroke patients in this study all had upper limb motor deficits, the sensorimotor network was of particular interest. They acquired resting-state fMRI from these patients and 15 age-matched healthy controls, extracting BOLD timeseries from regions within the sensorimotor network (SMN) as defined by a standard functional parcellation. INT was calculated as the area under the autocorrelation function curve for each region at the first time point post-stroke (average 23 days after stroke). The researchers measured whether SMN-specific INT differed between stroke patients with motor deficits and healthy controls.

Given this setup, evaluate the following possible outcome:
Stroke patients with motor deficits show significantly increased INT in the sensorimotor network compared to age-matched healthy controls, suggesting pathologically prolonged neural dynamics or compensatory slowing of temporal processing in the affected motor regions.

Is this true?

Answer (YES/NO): YES